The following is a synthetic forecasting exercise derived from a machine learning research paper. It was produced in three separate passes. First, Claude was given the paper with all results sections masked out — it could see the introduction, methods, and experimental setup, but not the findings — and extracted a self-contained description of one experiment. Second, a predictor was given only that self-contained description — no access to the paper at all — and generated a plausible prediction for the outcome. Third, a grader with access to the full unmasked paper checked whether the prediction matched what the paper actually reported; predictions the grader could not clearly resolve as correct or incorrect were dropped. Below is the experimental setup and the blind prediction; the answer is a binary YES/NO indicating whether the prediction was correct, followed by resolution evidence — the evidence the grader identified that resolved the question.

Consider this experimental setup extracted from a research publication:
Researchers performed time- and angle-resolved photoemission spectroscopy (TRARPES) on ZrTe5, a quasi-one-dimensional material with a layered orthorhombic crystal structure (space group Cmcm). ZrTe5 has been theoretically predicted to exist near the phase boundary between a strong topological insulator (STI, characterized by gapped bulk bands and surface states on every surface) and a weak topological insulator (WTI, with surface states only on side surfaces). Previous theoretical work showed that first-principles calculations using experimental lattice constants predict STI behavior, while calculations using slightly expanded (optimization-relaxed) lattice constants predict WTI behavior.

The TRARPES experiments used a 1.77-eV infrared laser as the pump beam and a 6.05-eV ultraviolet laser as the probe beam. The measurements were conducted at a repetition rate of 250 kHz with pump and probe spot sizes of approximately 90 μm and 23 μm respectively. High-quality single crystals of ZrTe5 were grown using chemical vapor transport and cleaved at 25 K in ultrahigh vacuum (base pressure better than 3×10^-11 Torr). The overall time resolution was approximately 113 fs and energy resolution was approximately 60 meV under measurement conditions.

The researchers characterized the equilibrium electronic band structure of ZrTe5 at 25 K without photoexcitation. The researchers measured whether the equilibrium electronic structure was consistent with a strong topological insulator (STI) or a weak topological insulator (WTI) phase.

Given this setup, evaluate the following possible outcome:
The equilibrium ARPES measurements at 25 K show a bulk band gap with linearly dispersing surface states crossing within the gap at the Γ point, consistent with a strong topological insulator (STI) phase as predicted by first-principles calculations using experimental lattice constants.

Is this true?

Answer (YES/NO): NO